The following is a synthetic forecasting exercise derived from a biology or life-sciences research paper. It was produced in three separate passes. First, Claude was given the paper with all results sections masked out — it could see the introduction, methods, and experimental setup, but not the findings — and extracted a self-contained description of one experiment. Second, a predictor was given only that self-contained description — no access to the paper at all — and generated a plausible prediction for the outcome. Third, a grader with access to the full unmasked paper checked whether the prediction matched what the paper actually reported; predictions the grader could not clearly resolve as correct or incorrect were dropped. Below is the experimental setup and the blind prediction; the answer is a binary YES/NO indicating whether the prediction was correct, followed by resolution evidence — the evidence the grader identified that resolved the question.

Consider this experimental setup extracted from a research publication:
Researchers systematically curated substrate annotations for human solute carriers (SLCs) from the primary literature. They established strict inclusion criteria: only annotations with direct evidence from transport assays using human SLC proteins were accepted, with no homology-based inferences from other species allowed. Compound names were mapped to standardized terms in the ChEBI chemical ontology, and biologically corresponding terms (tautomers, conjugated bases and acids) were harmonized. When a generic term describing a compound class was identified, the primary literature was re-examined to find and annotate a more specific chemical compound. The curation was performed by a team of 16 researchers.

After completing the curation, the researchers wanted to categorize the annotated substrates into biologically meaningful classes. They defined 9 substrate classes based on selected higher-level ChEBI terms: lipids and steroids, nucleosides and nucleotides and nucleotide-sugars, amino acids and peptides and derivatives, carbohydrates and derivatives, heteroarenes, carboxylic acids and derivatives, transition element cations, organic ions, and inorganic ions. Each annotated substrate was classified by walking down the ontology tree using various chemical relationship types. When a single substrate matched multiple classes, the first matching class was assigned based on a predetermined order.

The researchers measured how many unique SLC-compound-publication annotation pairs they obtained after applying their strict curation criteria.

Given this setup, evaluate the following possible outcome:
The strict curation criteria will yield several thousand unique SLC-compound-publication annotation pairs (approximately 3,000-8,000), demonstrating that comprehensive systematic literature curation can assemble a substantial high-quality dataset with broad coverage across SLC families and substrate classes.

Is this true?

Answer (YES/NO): NO